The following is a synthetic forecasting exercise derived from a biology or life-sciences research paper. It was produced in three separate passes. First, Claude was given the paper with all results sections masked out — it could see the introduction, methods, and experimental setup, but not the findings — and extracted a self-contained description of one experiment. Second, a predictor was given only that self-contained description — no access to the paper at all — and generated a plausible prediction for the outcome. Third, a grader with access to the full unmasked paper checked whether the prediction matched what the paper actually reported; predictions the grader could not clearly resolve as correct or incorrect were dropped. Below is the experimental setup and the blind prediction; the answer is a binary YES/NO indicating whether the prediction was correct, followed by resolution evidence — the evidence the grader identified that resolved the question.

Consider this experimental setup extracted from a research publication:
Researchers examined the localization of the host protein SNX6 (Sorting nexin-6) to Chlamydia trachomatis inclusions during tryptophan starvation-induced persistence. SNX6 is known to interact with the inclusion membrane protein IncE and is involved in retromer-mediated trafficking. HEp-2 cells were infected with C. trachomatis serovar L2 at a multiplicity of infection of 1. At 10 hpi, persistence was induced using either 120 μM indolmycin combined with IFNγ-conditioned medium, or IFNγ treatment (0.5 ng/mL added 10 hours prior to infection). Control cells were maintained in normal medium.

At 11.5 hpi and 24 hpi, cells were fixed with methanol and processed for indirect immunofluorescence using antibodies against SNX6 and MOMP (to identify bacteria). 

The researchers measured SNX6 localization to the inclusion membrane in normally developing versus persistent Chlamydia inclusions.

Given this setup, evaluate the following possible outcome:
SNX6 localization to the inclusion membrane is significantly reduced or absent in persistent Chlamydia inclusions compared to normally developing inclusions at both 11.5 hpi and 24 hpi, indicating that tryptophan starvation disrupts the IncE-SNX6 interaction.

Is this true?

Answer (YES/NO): NO